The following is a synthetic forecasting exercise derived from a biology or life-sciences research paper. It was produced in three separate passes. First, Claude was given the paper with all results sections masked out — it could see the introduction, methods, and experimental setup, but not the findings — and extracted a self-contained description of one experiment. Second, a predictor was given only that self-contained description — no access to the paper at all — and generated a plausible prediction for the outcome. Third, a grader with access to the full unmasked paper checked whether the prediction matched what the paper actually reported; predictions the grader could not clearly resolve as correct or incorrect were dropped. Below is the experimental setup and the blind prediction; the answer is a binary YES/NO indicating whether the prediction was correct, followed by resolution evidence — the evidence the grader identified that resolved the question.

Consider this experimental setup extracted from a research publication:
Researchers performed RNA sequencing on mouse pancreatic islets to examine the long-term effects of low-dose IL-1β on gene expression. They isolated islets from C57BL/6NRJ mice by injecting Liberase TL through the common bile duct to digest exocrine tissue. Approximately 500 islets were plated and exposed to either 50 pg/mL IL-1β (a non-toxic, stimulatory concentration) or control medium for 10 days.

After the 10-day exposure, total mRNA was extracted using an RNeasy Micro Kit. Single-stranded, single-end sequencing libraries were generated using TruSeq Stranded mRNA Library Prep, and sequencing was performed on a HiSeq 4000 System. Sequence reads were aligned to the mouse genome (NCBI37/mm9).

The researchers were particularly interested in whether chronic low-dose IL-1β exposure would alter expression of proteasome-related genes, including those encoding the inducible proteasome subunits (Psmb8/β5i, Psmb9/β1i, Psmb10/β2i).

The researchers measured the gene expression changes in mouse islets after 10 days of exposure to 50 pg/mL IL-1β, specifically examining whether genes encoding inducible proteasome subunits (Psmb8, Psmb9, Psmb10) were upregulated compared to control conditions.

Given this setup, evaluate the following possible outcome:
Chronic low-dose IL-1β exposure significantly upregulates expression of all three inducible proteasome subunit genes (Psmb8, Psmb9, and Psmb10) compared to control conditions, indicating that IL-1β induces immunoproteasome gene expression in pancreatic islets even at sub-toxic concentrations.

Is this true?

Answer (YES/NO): YES